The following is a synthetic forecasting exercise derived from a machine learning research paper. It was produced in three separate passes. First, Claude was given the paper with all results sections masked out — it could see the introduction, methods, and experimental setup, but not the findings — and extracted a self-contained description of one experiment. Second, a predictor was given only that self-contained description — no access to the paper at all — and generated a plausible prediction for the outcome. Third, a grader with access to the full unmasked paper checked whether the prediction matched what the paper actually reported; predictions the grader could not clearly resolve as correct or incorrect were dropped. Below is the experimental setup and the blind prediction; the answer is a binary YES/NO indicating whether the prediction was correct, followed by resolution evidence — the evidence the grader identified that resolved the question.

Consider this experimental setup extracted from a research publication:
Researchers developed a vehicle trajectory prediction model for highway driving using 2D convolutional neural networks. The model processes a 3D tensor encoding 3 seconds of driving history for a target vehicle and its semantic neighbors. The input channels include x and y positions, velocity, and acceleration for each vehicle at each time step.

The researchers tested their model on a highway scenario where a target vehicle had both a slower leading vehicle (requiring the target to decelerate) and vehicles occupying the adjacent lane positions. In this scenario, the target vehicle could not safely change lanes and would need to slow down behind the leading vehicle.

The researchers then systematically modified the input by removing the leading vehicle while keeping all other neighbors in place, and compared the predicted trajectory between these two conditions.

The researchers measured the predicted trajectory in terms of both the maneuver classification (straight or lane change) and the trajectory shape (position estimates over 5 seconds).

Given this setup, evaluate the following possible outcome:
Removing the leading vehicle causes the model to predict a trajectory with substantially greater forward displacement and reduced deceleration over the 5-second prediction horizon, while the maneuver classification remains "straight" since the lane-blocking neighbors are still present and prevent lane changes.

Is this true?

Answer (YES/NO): YES